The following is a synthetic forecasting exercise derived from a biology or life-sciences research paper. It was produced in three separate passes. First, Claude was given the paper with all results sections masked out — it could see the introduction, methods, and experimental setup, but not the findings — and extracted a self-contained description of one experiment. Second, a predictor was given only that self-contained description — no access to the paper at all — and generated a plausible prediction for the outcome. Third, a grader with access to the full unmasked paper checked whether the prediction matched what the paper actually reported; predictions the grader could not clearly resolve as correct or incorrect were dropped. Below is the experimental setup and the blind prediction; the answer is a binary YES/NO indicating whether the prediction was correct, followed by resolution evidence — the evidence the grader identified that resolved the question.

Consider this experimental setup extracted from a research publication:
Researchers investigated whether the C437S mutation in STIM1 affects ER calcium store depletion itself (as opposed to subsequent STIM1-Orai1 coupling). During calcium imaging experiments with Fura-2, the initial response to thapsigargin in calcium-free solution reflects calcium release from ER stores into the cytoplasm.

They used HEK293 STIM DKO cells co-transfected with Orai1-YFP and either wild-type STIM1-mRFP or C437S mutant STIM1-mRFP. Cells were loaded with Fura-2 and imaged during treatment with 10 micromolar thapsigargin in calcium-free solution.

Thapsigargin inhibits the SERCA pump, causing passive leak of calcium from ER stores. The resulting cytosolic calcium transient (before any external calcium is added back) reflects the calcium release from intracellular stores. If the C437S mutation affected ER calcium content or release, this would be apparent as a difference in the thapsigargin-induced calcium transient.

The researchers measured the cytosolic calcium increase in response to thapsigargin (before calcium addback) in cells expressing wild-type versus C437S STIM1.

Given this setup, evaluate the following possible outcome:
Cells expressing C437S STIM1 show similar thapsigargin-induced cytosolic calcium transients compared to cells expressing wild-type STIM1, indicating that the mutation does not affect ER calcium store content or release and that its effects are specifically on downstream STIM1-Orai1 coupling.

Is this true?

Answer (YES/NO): YES